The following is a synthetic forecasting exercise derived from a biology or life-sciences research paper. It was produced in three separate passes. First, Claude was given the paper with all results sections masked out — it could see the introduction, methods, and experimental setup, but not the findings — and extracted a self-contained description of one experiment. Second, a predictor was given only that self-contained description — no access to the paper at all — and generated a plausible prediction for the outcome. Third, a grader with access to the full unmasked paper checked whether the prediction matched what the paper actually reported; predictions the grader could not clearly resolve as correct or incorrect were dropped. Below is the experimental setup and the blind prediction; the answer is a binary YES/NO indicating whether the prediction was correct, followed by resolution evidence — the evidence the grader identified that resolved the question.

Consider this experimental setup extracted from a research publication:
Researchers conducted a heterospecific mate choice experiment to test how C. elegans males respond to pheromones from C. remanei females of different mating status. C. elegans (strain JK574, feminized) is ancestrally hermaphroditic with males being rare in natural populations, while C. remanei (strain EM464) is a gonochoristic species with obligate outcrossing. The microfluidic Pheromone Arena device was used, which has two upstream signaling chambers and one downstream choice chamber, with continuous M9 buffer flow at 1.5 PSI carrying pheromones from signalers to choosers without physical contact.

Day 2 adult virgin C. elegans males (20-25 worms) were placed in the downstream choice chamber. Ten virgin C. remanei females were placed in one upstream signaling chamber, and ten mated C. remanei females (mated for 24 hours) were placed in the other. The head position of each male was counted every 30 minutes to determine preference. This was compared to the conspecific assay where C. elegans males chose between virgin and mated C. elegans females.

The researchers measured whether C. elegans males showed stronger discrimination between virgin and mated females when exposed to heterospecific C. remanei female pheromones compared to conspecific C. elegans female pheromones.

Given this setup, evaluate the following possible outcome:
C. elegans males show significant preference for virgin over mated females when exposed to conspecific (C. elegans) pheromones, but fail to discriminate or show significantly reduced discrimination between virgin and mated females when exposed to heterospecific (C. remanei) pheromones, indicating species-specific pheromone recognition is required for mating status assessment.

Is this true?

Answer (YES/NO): NO